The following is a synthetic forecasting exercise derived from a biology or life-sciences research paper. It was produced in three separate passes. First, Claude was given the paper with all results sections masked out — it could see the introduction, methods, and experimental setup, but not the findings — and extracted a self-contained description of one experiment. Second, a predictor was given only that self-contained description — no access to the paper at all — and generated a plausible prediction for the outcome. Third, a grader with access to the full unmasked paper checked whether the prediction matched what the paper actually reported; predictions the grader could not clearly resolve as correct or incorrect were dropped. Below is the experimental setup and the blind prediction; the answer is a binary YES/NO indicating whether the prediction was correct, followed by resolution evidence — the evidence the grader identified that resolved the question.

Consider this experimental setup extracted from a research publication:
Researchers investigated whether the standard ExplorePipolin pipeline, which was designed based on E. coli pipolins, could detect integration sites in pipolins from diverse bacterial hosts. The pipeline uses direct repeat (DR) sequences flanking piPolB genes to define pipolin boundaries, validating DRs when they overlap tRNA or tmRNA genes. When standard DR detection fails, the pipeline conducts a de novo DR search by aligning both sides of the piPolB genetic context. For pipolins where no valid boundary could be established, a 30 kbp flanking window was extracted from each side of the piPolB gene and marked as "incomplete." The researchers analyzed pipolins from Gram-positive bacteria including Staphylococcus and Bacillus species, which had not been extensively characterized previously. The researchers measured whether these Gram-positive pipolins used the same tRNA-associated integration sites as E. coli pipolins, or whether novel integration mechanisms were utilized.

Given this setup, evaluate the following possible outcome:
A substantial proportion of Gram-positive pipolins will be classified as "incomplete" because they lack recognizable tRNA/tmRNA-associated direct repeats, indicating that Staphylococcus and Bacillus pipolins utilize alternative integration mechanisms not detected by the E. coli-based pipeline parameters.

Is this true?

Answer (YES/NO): YES